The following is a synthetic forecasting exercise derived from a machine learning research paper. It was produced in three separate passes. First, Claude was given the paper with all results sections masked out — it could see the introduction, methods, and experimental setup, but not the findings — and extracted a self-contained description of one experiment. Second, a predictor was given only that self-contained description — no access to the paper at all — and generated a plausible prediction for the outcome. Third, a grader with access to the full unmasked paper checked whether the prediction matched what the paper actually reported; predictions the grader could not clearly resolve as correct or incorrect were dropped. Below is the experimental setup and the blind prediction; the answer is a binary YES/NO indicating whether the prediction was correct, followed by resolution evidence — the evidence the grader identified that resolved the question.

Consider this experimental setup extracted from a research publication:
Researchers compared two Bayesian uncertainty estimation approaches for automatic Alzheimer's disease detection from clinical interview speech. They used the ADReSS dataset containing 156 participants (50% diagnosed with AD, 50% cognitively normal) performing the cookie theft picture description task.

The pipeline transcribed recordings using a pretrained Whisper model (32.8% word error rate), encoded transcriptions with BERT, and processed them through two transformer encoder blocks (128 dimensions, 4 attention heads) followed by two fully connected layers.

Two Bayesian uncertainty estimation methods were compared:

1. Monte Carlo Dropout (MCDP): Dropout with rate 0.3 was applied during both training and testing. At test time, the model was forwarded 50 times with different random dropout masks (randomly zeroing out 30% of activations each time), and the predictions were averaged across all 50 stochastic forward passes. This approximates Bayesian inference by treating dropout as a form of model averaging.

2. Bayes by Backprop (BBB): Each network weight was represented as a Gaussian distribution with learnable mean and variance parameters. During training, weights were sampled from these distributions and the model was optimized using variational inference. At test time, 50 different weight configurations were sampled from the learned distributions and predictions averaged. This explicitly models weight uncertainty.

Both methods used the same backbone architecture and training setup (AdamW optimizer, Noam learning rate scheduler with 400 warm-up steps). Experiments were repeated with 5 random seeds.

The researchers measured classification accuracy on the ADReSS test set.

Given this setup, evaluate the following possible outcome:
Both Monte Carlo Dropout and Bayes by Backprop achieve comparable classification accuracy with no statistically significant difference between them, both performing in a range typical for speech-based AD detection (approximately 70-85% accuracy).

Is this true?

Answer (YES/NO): NO